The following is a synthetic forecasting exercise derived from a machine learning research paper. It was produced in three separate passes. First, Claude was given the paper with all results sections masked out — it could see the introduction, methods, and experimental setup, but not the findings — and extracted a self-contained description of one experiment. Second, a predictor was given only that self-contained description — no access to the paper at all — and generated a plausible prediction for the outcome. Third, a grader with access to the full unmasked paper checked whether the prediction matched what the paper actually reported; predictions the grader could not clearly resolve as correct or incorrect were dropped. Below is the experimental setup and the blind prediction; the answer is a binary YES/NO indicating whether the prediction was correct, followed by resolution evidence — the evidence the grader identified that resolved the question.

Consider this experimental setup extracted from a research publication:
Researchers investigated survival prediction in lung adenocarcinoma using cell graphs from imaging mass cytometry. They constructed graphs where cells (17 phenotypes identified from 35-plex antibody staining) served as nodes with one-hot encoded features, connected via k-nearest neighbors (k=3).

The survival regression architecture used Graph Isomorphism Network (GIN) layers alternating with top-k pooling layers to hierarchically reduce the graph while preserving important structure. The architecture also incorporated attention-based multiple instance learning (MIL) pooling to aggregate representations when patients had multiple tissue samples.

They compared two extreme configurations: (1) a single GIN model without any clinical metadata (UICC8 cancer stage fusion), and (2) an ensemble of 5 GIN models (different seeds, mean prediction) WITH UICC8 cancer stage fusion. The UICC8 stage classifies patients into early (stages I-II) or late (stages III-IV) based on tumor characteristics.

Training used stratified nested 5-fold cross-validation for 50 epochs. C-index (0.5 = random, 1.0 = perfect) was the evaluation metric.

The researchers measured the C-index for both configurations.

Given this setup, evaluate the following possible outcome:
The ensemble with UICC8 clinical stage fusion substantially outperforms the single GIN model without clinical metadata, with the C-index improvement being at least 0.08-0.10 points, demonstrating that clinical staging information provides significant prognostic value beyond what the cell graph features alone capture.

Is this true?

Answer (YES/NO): YES